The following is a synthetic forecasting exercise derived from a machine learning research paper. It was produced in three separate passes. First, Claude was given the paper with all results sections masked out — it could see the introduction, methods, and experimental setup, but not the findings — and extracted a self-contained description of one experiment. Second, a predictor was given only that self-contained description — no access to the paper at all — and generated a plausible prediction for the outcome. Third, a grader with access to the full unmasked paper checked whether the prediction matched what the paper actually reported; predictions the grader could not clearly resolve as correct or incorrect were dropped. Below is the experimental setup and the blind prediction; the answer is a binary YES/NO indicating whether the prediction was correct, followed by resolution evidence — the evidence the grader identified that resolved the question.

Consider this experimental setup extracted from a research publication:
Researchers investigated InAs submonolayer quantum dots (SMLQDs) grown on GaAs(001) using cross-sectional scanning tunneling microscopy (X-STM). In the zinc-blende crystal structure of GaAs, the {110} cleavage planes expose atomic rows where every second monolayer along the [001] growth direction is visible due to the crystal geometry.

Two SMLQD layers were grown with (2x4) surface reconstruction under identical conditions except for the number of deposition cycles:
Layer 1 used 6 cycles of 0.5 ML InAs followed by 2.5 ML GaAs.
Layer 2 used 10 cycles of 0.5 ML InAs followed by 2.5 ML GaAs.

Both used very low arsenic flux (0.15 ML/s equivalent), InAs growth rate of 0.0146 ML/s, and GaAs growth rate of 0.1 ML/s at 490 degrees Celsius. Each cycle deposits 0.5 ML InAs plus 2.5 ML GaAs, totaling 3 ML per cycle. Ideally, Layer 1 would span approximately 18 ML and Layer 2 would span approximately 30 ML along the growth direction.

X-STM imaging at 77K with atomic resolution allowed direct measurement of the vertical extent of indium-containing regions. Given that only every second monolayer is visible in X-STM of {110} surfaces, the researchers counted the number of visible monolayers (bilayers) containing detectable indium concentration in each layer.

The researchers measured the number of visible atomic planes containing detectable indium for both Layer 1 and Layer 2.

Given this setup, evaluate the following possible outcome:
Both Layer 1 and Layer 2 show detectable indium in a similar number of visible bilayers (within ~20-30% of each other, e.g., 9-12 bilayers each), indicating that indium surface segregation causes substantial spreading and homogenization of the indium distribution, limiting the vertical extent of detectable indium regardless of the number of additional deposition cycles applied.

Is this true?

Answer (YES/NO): NO